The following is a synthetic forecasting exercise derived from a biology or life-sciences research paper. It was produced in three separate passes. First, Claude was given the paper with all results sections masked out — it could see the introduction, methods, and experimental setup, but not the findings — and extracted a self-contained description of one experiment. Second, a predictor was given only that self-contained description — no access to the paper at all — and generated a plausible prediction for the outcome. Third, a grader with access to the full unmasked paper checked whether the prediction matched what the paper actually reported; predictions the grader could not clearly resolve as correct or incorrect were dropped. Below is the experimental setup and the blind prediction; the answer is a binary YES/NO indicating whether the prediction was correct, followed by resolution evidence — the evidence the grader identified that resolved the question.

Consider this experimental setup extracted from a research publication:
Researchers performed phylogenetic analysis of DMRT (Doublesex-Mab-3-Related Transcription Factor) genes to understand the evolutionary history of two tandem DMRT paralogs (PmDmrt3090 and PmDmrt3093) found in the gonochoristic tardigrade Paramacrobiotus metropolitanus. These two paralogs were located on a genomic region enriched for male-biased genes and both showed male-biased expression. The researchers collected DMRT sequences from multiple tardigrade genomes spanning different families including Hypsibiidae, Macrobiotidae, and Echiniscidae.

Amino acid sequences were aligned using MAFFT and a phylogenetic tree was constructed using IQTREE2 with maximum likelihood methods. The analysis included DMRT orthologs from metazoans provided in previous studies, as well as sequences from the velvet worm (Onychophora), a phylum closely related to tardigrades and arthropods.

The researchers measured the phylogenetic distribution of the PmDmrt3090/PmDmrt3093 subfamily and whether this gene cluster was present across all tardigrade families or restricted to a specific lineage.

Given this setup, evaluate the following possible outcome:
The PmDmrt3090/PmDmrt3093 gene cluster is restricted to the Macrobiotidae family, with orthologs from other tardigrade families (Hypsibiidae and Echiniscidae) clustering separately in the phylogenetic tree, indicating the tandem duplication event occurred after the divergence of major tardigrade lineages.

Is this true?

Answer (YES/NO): YES